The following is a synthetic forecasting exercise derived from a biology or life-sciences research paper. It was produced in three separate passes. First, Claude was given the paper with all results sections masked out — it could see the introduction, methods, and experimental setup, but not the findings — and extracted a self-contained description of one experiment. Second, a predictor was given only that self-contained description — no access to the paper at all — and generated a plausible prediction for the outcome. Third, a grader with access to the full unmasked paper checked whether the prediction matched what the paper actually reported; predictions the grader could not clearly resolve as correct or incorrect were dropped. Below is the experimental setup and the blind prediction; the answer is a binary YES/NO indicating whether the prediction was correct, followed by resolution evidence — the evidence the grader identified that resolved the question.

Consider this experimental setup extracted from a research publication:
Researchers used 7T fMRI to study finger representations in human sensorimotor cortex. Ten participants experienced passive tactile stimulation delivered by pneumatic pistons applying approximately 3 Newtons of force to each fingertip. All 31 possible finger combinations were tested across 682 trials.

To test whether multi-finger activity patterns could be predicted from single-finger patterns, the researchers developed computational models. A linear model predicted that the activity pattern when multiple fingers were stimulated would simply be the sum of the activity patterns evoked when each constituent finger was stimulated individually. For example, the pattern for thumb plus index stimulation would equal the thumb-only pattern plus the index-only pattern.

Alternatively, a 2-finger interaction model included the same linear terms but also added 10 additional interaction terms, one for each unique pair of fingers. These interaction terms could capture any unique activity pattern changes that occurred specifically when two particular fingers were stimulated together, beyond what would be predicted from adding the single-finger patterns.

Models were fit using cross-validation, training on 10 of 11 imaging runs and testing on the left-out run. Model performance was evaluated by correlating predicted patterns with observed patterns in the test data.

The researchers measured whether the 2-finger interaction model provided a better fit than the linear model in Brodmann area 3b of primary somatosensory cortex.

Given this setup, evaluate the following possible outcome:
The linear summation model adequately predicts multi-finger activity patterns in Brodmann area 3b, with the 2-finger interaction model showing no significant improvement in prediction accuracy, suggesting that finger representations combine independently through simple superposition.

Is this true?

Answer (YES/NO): NO